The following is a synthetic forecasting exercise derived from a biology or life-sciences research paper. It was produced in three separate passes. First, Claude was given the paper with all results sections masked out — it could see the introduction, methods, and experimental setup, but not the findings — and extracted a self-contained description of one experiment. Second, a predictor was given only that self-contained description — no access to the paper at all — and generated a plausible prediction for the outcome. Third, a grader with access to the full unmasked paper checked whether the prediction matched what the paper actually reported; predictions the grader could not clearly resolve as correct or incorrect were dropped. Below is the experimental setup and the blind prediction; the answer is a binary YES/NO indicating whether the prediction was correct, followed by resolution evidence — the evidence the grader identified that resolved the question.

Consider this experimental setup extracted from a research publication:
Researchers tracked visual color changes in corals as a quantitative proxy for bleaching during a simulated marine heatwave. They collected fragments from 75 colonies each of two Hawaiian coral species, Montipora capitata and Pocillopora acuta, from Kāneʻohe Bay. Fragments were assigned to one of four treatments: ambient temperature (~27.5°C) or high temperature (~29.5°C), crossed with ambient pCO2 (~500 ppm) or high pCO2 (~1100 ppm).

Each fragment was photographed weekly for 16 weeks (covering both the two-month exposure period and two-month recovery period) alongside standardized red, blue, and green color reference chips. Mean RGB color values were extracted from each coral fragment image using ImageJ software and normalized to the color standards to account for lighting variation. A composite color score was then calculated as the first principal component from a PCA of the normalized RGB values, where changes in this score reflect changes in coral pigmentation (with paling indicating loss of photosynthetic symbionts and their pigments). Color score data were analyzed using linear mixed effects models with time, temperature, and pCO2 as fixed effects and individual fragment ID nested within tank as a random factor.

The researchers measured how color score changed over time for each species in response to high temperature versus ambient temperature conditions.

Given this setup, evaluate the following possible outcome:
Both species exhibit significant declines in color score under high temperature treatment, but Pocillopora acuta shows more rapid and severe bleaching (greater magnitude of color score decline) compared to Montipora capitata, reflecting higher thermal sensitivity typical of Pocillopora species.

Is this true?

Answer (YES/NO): YES